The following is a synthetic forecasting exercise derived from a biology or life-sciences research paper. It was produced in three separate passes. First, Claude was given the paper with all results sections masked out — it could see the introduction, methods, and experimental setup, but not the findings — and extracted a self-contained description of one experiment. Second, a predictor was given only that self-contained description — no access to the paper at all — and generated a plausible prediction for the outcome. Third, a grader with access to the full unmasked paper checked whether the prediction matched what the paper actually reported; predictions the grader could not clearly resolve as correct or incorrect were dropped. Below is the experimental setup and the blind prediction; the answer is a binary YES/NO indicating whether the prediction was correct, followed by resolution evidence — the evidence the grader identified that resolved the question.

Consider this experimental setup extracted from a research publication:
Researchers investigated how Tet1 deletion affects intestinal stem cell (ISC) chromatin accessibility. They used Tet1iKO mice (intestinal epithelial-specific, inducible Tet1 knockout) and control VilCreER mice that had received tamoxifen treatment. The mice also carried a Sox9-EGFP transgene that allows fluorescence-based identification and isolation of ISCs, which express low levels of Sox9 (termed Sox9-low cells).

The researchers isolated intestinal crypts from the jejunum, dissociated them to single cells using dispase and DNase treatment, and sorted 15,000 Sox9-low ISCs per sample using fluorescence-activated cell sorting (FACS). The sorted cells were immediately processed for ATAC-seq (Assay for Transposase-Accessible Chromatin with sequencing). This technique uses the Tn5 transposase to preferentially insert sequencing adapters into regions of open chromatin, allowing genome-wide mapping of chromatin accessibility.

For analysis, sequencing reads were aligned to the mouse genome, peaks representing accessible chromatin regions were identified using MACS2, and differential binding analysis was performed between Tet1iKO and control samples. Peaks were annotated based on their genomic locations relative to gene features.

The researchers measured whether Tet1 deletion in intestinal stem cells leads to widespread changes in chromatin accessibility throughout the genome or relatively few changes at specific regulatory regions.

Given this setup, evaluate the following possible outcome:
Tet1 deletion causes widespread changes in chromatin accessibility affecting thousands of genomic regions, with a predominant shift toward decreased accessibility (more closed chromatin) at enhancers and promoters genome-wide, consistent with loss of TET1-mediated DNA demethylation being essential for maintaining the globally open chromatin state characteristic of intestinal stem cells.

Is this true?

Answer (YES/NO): NO